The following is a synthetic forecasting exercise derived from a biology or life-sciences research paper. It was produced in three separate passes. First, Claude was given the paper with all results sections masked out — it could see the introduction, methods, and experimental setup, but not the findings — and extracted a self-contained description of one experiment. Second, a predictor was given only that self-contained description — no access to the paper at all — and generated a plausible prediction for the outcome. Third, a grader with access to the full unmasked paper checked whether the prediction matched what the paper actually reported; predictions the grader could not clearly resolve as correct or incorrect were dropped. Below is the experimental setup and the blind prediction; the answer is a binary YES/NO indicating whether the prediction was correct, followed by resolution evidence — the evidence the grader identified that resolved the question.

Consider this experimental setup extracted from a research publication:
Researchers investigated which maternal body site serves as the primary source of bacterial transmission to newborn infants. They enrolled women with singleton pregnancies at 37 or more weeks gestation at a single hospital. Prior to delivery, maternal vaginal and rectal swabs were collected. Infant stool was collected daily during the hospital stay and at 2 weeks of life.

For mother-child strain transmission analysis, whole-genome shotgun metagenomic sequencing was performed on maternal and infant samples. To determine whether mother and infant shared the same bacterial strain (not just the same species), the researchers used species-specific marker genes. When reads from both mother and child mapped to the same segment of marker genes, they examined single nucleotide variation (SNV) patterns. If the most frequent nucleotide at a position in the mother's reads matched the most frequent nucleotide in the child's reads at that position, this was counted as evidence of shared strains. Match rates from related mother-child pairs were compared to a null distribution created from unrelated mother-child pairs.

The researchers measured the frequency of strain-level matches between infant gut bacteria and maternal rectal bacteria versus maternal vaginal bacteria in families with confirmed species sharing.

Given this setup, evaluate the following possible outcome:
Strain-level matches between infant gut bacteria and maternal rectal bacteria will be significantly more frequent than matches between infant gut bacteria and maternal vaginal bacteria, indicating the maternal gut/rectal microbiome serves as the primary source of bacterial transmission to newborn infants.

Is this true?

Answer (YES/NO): YES